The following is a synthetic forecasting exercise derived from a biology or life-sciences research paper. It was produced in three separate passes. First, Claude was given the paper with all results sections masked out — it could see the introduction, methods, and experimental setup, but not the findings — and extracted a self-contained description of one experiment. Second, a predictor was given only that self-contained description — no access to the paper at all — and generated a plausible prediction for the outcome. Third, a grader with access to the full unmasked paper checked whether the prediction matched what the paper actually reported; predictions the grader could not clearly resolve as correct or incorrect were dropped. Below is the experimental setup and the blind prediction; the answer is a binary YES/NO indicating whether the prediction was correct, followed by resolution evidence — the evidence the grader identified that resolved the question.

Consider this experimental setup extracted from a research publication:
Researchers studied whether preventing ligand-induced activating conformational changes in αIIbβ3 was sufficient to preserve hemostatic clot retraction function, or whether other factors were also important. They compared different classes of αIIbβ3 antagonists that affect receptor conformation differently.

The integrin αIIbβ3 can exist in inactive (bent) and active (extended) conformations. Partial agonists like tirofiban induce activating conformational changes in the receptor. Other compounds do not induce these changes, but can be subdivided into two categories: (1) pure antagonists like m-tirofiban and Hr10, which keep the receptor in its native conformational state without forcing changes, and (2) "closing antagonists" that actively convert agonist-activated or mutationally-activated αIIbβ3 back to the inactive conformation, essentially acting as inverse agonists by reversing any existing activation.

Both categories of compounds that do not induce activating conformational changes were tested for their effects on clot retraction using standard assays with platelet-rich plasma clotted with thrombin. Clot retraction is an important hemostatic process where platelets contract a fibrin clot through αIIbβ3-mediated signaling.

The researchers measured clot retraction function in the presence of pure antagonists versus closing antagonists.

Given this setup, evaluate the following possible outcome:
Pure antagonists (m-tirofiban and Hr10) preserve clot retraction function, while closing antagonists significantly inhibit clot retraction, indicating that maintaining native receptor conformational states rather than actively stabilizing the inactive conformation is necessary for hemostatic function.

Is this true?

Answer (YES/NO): YES